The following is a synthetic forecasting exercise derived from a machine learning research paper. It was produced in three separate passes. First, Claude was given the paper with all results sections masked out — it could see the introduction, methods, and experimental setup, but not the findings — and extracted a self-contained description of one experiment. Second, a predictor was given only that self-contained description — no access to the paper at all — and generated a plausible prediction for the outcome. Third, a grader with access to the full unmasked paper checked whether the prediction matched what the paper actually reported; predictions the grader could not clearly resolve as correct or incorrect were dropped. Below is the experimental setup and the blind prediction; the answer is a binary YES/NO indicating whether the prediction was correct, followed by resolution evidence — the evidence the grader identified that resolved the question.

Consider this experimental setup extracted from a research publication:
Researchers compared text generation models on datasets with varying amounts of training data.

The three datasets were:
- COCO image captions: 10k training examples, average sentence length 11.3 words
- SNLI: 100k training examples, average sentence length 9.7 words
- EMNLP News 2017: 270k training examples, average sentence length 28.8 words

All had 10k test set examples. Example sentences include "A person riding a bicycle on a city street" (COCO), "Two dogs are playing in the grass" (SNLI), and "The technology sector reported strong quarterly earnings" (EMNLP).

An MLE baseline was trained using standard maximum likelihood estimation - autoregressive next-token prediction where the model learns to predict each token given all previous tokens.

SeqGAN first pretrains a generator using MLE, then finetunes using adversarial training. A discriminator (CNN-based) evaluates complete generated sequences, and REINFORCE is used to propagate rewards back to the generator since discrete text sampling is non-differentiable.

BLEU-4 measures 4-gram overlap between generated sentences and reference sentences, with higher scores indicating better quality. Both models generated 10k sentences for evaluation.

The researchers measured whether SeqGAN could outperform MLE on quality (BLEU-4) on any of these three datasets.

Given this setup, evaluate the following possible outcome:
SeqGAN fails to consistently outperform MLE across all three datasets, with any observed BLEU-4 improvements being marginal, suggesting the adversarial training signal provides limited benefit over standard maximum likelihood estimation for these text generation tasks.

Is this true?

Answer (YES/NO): NO